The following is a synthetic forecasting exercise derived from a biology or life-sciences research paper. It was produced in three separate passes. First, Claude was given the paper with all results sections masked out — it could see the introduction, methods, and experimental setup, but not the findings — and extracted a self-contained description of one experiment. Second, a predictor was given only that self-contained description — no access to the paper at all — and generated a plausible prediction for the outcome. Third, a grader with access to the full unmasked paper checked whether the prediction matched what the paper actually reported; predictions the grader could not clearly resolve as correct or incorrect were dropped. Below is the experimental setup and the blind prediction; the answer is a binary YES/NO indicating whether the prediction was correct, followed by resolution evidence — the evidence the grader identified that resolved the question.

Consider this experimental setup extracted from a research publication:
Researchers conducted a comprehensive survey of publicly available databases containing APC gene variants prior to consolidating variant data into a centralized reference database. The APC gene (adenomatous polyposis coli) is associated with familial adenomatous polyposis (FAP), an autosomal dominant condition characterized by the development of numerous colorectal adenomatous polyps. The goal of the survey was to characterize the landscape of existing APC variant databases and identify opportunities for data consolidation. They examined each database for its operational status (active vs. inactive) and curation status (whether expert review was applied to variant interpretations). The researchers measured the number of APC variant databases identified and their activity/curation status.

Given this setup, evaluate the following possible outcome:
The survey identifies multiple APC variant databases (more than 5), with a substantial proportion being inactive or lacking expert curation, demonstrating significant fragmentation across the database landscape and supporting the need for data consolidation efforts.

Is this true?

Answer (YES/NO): YES